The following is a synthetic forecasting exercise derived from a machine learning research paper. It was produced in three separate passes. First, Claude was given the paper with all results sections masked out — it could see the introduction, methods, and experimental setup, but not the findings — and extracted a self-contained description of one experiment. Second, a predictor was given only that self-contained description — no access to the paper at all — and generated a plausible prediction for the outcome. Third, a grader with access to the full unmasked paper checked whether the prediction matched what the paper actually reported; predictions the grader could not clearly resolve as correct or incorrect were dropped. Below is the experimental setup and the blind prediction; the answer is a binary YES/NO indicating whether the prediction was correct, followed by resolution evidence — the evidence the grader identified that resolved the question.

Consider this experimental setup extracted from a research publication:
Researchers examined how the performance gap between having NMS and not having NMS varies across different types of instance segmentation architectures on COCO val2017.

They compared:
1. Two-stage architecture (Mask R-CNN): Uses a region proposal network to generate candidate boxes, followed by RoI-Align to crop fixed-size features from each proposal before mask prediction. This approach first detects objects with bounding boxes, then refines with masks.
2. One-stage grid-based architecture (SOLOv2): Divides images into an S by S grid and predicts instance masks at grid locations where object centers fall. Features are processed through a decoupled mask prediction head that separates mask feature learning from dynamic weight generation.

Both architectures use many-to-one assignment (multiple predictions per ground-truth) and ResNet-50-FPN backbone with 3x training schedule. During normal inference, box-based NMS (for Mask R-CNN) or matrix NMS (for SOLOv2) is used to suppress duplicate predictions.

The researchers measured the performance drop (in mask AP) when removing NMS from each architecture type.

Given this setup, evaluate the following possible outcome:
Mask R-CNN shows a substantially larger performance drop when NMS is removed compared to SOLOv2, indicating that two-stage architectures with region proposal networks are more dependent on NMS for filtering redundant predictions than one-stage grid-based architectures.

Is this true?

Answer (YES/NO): YES